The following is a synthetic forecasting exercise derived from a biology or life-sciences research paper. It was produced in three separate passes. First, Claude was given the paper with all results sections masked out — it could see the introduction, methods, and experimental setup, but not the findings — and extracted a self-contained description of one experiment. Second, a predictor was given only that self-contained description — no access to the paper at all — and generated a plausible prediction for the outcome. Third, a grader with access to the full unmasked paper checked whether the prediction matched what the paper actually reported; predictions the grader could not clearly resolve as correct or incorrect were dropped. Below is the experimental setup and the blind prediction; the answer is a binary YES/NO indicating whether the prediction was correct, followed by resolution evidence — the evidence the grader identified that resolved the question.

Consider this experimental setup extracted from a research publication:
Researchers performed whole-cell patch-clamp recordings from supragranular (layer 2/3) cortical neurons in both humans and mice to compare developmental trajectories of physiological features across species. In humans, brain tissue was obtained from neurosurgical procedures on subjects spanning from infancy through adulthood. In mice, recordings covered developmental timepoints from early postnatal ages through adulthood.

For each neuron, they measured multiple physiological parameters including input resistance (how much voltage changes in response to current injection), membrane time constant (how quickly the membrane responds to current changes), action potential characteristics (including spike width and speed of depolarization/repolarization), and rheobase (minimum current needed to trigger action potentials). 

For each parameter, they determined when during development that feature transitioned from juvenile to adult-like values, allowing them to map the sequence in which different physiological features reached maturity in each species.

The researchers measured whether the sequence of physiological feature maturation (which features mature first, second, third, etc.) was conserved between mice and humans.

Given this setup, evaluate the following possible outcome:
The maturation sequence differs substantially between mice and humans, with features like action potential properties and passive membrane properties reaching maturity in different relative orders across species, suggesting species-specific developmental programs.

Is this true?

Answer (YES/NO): NO